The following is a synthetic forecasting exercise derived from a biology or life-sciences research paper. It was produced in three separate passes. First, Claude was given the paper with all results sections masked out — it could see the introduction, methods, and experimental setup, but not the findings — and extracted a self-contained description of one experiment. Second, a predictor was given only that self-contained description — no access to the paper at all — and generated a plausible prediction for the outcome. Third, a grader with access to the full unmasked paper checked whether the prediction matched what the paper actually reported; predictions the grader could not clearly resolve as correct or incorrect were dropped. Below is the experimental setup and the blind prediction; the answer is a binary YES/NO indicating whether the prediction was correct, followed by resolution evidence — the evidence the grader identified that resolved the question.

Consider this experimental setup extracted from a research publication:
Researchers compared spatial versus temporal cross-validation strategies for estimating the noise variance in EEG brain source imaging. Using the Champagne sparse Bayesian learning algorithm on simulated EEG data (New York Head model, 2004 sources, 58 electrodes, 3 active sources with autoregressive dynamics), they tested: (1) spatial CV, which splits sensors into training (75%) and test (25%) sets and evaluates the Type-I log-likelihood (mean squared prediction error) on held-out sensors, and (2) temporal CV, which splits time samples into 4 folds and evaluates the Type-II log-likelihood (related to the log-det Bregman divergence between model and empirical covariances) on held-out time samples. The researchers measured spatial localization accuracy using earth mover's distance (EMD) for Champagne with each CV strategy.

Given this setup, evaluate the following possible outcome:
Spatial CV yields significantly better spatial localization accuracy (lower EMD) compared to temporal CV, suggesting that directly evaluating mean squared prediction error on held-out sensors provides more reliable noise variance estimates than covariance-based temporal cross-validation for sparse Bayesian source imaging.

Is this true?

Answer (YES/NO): YES